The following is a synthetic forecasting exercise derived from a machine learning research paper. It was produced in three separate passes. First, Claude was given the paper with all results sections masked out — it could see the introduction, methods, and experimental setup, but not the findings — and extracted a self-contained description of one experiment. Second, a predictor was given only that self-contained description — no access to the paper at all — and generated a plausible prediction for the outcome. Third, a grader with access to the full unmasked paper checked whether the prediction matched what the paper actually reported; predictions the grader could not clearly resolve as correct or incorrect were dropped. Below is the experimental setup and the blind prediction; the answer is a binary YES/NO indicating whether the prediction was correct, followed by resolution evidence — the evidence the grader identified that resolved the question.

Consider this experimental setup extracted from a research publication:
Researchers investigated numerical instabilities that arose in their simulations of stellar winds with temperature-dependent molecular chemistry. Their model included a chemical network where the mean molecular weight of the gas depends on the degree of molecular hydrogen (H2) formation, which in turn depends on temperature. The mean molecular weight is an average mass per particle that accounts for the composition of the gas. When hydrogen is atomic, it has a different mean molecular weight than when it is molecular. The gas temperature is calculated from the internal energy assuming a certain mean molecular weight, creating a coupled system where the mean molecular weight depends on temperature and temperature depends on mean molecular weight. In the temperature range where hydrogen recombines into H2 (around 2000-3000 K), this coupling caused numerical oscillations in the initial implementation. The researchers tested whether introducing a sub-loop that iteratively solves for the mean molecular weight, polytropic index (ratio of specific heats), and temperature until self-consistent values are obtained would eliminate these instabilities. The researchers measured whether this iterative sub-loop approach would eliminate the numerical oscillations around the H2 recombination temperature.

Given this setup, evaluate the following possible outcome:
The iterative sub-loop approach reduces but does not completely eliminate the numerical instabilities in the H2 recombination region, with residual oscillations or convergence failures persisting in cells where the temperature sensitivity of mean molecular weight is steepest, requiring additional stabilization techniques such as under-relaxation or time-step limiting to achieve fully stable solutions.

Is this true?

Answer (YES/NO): NO